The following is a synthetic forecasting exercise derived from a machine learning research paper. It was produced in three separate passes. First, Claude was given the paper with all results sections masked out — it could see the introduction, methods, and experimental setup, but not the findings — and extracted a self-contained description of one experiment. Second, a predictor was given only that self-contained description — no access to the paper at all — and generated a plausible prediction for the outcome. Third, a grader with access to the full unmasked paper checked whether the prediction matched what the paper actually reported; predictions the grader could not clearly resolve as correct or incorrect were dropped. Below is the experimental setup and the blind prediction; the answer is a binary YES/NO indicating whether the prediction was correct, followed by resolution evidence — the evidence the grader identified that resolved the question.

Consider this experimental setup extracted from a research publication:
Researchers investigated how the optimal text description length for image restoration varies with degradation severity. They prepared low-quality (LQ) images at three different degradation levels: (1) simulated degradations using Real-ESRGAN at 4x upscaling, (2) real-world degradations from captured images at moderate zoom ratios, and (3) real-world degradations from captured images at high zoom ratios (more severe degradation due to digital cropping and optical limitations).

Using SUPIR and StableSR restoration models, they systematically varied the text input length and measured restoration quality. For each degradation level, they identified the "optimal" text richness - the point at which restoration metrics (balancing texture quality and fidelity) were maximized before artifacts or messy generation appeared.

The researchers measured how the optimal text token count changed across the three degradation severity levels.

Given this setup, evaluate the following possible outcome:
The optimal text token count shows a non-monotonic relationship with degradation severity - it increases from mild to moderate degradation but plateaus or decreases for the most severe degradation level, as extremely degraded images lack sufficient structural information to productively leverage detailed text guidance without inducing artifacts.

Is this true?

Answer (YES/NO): NO